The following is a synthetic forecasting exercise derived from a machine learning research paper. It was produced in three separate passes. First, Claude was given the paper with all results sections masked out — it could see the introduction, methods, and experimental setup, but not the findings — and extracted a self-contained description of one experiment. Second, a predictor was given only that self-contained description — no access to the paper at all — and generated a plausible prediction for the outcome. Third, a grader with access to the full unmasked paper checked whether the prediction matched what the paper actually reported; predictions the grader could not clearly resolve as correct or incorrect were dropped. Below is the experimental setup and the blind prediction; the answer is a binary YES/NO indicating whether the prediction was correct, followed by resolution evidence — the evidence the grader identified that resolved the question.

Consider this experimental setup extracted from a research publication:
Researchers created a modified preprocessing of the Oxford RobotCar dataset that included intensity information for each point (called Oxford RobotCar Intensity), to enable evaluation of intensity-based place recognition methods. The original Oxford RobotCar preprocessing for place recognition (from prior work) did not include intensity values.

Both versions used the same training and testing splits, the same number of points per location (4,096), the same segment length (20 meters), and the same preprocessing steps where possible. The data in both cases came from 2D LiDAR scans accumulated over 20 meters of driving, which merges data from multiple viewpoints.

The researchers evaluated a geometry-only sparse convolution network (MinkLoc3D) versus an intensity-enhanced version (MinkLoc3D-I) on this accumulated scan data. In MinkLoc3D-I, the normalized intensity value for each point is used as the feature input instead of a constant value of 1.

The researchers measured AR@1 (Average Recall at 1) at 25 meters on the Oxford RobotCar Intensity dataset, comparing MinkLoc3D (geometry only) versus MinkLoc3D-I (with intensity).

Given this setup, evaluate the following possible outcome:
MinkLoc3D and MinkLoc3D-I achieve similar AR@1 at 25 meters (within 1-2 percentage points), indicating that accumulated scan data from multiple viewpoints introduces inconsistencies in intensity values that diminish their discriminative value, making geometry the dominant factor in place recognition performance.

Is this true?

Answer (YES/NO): YES